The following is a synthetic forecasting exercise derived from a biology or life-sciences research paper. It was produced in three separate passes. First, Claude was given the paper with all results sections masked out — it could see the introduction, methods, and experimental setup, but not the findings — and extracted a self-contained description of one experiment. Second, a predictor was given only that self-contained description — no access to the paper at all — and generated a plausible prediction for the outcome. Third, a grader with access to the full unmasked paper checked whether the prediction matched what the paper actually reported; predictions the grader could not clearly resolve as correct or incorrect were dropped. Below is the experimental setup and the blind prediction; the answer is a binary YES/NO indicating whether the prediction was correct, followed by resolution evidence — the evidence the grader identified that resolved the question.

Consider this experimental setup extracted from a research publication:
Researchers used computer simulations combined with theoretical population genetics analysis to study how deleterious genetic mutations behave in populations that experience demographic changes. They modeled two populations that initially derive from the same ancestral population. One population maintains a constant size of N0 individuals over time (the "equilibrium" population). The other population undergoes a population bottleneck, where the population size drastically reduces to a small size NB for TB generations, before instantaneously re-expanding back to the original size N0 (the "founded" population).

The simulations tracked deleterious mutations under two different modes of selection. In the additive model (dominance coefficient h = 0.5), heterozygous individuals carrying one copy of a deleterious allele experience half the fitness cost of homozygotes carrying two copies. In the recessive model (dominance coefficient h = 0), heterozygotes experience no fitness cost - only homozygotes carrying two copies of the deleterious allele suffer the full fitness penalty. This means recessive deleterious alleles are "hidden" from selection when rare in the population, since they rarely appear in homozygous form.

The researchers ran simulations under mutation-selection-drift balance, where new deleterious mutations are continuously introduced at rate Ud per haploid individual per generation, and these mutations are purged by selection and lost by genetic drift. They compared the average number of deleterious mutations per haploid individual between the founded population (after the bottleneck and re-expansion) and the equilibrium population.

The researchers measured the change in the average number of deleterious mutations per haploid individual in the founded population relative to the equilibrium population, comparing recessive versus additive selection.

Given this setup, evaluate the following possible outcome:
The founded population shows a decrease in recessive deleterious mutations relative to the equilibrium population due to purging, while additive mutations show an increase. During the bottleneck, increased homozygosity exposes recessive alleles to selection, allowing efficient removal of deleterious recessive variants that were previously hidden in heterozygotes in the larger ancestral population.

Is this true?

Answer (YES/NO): YES